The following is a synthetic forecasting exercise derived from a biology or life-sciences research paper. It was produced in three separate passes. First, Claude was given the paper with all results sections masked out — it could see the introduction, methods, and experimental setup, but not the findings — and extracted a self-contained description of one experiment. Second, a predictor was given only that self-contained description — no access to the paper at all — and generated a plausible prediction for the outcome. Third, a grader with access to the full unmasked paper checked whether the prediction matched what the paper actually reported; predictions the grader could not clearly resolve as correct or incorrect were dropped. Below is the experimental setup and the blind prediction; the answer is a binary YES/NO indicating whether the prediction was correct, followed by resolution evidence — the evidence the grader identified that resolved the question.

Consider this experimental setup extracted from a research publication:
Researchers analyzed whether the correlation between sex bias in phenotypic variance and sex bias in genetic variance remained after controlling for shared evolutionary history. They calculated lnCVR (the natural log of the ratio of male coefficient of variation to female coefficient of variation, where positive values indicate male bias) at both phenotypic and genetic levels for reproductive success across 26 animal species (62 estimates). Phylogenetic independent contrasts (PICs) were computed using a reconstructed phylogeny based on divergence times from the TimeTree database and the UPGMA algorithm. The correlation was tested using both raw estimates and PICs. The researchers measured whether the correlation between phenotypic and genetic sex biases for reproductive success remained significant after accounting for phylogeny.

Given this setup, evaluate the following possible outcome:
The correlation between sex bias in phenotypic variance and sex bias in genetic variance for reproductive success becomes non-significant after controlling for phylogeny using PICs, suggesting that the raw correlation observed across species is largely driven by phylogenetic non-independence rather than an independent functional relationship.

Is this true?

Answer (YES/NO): NO